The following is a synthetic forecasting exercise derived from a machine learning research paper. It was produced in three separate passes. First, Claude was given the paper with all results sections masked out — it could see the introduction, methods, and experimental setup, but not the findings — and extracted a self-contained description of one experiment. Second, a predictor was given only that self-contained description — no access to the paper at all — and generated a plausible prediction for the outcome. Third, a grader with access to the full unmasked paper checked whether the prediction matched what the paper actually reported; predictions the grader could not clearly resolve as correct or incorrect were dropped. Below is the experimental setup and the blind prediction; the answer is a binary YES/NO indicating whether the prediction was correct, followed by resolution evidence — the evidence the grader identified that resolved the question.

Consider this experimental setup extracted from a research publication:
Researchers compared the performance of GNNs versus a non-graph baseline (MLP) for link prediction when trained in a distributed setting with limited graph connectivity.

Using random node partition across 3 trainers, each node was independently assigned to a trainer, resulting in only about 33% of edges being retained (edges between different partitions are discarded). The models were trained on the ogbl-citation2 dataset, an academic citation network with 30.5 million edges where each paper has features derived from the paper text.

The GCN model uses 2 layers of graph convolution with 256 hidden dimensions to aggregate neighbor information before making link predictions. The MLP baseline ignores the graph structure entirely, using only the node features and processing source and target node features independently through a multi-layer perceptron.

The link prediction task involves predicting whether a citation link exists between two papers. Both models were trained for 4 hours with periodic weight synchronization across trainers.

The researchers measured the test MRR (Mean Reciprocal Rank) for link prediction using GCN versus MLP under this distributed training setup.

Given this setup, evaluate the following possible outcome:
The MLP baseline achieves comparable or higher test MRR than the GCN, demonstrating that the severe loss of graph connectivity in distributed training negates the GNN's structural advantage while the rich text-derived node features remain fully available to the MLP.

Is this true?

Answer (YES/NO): NO